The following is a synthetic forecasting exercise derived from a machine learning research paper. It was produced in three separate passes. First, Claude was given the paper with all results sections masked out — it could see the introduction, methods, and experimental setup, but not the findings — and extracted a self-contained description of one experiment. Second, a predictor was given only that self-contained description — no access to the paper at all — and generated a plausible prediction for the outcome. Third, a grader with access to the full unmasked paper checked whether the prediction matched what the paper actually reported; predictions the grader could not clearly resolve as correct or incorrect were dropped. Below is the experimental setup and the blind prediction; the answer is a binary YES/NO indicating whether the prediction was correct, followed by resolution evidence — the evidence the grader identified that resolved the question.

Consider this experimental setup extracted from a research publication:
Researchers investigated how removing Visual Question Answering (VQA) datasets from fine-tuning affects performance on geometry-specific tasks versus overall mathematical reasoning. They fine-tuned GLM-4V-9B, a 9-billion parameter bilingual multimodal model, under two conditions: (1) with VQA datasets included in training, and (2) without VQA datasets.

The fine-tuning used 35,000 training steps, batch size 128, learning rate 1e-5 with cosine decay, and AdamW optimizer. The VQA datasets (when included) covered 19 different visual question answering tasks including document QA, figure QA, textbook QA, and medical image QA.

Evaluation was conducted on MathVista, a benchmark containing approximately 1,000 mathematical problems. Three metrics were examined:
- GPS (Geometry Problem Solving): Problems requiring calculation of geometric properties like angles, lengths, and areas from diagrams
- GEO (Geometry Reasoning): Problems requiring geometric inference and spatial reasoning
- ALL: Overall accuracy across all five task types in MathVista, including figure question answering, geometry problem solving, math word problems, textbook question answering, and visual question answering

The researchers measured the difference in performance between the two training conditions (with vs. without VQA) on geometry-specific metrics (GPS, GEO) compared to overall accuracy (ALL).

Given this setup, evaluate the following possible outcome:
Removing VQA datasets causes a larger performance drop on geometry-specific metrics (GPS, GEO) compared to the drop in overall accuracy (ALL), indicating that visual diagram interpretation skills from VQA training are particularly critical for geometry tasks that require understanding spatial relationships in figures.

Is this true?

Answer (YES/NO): NO